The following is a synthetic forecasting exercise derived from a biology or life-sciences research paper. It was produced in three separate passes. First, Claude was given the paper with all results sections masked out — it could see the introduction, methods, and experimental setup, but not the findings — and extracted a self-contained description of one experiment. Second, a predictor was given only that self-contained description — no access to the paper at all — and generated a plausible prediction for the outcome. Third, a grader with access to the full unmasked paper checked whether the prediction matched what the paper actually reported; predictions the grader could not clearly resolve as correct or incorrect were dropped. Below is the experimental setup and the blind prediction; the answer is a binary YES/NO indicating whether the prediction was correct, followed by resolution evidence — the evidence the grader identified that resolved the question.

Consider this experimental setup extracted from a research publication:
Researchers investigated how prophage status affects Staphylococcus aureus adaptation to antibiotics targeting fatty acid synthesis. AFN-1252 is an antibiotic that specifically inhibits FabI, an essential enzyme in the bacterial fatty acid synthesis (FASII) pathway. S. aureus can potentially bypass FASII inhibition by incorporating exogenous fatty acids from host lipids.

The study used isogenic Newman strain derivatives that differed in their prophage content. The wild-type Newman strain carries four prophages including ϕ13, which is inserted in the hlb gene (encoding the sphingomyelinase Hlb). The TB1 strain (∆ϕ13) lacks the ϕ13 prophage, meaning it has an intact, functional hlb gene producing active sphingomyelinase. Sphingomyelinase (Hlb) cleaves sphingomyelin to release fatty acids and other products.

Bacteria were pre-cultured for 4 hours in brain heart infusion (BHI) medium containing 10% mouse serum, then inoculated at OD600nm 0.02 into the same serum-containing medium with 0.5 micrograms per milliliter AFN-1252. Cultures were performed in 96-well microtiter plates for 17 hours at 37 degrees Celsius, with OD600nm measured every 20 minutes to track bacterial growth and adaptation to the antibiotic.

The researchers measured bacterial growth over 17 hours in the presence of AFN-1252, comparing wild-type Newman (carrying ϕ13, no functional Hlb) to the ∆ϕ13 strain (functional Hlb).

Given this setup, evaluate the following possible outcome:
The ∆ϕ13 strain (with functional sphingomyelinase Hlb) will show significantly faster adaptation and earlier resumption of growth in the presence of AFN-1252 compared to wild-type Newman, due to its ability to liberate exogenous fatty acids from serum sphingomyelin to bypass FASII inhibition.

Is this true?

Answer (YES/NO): YES